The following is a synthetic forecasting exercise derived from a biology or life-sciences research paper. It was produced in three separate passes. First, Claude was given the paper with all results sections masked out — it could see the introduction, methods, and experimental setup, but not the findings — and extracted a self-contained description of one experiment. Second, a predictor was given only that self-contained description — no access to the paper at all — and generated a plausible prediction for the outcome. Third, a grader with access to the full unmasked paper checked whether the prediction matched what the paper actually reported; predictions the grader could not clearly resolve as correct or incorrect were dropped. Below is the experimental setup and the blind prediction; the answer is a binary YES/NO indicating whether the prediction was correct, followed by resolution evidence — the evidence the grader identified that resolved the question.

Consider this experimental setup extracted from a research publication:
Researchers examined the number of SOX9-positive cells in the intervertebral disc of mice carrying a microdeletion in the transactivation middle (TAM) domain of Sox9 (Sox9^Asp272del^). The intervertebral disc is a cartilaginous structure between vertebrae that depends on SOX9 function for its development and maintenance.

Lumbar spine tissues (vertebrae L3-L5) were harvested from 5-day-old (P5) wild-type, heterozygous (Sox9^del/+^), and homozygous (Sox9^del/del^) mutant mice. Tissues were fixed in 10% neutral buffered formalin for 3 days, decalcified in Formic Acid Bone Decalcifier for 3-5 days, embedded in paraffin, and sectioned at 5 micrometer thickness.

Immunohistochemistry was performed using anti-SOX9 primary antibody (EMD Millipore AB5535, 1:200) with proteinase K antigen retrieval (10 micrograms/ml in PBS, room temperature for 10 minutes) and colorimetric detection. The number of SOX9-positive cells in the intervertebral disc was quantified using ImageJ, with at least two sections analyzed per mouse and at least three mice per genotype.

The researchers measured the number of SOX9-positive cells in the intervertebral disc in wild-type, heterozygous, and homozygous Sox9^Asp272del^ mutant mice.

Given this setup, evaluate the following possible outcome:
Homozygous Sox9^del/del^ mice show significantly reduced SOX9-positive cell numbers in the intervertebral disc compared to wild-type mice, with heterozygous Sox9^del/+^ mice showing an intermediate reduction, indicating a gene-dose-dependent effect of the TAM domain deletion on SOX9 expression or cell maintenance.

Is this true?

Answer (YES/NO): YES